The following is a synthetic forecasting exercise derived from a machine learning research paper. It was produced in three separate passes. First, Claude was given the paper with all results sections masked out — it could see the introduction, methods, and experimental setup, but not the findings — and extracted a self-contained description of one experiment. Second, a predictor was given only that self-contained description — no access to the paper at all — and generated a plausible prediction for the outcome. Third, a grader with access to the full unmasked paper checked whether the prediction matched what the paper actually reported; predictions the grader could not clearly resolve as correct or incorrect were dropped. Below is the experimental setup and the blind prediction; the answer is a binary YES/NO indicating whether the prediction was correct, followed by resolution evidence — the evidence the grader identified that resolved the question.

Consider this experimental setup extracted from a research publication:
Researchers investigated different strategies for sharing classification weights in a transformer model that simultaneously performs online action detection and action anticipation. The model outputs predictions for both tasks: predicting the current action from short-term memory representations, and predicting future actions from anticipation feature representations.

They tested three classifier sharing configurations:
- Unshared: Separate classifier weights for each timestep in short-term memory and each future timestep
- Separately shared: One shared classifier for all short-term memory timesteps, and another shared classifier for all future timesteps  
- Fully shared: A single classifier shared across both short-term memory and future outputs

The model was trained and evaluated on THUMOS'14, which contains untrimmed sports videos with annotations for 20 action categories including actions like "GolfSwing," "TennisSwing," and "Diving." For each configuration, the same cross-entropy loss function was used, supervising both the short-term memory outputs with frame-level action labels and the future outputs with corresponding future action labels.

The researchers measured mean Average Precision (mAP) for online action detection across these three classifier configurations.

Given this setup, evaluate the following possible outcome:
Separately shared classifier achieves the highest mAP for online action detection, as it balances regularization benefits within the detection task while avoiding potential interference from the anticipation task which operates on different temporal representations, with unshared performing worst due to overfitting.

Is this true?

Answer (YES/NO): NO